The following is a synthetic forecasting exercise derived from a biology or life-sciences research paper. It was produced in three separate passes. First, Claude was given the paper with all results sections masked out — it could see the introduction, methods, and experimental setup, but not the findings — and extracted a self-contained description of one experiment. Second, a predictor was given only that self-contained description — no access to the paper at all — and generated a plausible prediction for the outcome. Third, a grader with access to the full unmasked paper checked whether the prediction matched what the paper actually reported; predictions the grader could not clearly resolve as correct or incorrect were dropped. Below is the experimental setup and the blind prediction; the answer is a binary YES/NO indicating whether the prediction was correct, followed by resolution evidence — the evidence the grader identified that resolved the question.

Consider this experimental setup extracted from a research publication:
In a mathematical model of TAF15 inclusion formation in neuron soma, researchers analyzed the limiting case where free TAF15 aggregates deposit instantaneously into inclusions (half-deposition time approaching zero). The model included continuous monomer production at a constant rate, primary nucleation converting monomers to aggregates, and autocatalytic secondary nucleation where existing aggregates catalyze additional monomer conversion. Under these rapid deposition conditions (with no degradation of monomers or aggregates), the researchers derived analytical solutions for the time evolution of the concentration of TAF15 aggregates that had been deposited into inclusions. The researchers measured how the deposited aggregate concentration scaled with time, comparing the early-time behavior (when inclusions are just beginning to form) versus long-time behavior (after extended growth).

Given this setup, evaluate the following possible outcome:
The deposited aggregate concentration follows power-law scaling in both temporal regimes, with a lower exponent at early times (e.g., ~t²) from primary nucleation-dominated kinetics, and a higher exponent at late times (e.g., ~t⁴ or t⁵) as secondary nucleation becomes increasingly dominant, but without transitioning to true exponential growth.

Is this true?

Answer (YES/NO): NO